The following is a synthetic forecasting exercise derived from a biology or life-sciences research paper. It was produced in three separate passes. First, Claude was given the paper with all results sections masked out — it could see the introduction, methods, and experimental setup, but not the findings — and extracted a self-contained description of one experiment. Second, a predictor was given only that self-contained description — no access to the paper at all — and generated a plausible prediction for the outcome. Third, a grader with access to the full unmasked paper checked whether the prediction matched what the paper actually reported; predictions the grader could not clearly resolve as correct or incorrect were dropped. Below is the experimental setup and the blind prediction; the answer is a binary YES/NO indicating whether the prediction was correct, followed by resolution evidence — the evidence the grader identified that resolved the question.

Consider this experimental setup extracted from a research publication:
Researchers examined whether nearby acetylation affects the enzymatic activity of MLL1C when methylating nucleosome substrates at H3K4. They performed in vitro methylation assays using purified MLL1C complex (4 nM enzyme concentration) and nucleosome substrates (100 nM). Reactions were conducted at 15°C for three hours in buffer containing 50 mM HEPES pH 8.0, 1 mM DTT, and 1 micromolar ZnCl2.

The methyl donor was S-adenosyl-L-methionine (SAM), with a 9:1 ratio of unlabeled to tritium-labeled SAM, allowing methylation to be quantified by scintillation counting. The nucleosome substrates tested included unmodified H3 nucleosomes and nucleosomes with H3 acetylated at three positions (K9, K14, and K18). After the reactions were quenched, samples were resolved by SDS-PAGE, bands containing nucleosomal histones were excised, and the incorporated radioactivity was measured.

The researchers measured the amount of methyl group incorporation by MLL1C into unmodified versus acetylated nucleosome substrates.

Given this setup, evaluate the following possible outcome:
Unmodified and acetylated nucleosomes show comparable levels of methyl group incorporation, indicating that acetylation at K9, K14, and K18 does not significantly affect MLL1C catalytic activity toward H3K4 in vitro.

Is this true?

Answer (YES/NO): NO